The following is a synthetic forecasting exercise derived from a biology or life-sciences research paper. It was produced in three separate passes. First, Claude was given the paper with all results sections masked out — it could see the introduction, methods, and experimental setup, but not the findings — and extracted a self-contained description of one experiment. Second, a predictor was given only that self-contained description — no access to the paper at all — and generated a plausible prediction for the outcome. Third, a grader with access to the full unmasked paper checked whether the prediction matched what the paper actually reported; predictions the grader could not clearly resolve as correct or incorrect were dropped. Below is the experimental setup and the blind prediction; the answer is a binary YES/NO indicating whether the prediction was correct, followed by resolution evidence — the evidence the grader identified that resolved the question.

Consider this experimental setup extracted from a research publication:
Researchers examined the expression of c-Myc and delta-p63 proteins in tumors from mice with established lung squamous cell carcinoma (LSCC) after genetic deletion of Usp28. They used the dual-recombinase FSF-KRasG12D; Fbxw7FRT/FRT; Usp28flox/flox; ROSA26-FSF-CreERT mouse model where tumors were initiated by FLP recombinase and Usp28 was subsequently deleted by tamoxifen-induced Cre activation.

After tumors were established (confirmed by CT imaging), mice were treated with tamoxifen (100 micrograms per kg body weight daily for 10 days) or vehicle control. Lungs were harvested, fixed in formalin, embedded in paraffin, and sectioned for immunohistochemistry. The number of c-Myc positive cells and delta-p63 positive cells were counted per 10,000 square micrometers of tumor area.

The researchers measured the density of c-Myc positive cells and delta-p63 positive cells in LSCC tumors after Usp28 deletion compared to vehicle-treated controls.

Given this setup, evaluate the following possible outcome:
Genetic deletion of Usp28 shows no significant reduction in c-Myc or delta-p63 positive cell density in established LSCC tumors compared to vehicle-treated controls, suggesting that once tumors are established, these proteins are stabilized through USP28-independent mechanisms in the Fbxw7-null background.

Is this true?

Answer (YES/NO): NO